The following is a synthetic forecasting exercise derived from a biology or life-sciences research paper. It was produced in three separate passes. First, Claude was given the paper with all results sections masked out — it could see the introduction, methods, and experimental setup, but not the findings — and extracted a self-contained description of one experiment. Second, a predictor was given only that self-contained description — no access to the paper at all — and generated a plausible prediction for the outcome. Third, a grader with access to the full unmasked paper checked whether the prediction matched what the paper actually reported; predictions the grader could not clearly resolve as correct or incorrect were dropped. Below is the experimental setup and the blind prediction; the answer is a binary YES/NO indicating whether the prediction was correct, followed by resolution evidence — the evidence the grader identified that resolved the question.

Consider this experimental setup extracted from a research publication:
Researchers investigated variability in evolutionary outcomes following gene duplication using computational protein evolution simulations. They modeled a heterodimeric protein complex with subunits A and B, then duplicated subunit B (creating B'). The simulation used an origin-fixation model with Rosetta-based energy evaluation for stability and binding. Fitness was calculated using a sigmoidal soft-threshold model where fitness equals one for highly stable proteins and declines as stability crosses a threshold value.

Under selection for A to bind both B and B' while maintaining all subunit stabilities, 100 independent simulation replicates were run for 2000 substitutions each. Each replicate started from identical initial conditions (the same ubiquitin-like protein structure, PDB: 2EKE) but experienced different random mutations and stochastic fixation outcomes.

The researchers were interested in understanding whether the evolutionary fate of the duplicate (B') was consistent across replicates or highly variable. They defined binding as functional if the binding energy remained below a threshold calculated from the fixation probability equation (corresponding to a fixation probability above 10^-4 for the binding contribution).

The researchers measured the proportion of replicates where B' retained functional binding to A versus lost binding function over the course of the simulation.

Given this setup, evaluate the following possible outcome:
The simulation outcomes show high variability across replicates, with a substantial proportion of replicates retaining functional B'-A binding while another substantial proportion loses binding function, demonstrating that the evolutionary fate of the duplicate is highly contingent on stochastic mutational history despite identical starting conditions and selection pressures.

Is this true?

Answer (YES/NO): NO